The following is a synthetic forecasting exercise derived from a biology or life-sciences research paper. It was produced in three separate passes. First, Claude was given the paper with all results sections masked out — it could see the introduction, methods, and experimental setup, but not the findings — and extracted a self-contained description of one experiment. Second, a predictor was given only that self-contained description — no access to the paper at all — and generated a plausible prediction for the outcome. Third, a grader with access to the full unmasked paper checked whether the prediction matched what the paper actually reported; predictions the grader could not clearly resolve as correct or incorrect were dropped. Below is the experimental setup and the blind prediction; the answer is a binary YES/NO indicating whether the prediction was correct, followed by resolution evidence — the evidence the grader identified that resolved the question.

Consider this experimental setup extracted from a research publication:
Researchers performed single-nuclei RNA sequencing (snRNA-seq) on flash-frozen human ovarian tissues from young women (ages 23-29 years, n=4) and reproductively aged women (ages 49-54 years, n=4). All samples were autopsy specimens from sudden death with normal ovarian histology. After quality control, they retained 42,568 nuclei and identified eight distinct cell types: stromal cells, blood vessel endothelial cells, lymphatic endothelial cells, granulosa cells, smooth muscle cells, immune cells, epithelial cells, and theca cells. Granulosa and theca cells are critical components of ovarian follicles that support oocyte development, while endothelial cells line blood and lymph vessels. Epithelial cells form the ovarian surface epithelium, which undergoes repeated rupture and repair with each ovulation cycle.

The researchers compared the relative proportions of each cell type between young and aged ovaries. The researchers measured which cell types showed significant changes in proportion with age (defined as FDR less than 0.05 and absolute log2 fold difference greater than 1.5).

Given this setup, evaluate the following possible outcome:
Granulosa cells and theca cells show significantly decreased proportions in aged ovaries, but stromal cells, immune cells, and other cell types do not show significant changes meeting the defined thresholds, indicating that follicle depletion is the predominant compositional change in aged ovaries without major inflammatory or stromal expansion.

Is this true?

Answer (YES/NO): NO